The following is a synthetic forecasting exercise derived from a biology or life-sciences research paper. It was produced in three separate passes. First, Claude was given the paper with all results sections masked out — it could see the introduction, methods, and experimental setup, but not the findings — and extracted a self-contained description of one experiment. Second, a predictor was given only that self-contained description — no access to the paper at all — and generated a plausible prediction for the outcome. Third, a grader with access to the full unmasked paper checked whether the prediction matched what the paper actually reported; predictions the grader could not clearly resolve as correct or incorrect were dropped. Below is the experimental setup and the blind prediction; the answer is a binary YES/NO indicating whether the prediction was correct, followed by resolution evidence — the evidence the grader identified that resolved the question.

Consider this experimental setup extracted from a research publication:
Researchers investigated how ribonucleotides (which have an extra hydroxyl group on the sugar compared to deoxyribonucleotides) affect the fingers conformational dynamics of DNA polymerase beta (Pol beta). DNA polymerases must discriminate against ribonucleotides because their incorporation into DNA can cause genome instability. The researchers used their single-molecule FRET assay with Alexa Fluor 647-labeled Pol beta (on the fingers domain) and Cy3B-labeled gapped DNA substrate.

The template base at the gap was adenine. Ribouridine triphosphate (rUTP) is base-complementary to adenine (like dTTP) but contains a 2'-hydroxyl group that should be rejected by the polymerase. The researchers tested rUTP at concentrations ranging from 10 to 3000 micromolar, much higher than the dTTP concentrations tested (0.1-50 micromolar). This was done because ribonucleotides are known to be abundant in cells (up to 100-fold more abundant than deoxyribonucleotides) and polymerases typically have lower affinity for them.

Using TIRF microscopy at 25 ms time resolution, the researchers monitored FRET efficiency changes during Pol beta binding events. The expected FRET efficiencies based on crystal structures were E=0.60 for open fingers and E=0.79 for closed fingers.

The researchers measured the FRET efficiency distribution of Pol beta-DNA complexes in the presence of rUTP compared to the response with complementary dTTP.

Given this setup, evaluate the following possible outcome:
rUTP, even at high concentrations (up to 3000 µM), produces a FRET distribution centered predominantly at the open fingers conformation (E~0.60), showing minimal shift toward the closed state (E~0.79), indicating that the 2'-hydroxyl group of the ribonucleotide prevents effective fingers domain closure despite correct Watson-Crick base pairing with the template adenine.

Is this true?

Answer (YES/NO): NO